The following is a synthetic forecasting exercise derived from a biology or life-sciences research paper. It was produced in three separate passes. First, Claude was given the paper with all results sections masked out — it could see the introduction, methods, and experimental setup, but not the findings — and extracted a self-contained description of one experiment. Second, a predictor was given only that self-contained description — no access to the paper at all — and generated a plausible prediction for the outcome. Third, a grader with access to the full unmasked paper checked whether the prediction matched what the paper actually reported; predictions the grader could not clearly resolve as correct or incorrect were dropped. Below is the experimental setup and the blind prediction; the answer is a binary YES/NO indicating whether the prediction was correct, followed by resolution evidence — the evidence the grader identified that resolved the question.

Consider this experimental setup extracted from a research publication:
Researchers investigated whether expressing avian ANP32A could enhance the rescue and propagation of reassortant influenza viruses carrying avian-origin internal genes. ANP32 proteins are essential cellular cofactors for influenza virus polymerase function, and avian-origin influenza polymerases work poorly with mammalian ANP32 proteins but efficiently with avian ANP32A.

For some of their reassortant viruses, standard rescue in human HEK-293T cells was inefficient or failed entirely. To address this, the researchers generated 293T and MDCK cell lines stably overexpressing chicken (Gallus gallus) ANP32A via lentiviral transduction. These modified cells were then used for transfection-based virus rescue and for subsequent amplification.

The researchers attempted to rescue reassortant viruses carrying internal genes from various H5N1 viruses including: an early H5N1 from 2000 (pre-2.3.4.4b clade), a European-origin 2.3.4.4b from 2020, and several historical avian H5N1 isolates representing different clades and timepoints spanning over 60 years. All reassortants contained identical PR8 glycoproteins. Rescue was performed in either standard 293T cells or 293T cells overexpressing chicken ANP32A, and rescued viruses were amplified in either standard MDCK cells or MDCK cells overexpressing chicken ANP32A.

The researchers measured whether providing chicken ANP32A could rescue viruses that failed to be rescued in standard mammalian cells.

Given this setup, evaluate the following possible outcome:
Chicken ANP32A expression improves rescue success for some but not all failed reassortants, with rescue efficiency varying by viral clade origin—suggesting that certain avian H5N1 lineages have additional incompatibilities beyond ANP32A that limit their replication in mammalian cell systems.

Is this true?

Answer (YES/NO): NO